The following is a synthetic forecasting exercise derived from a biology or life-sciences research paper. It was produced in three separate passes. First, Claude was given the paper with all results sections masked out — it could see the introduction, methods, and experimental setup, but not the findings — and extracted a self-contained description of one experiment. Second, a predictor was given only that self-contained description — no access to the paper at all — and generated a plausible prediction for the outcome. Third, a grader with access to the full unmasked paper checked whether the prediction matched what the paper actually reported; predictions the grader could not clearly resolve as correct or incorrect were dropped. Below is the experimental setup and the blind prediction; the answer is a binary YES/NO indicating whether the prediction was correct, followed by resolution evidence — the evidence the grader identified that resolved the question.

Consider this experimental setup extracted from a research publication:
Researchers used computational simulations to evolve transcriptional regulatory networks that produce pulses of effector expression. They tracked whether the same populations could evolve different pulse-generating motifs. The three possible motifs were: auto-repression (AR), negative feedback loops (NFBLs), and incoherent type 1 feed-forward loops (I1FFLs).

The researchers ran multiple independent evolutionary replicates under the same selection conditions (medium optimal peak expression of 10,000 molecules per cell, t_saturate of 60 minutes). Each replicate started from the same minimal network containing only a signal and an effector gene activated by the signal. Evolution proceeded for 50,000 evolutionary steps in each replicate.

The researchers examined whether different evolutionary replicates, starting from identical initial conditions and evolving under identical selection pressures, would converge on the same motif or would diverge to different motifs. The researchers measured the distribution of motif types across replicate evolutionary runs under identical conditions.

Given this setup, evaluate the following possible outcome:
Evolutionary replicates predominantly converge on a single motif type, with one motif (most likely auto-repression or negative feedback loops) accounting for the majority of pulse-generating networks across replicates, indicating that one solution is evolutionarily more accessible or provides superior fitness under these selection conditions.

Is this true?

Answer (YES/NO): NO